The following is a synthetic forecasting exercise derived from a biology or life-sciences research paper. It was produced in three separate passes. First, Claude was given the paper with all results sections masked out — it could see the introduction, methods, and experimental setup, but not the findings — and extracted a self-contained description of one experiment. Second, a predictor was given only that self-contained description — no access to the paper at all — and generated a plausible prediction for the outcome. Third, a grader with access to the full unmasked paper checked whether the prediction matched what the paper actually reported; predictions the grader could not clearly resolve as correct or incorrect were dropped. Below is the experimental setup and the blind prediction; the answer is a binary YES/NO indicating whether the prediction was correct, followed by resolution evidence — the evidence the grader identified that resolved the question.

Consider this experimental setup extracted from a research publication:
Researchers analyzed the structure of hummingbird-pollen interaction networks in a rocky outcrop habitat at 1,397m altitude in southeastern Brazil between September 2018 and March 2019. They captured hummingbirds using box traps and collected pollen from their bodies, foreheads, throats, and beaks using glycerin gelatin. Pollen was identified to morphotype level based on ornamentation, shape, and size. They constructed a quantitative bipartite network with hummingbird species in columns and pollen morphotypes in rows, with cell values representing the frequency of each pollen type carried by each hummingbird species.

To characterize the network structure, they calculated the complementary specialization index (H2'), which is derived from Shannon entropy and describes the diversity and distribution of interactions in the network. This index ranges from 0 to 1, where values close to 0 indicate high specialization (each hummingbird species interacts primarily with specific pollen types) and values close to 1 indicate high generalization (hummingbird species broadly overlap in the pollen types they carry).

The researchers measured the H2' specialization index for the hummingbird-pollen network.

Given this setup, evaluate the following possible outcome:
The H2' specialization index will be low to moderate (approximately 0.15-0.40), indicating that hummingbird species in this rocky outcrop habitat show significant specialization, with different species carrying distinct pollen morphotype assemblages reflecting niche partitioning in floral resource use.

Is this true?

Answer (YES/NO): NO